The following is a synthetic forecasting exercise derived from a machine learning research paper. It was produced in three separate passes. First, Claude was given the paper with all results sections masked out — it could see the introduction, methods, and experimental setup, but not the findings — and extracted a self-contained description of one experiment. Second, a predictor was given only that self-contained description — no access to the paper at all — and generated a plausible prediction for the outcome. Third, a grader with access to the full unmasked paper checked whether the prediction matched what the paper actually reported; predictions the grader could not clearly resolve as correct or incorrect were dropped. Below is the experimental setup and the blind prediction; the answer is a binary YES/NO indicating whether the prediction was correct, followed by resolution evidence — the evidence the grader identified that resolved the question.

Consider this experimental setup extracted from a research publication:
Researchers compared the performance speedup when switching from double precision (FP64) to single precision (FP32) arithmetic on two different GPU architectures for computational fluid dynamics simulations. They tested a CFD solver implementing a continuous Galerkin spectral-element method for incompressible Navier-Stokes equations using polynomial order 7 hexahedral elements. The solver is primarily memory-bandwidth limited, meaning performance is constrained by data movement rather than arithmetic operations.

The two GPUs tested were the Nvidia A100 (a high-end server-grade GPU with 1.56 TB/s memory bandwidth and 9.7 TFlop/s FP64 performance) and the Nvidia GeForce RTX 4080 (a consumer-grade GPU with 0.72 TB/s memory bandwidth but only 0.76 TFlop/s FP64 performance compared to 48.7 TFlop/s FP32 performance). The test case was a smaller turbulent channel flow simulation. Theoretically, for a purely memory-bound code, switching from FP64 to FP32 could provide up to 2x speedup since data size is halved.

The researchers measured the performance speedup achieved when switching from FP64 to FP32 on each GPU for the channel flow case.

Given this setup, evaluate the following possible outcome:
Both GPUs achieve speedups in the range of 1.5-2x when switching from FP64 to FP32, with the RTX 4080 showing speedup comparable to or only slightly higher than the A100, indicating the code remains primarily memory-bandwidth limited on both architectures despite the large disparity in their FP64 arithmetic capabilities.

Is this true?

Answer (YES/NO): NO